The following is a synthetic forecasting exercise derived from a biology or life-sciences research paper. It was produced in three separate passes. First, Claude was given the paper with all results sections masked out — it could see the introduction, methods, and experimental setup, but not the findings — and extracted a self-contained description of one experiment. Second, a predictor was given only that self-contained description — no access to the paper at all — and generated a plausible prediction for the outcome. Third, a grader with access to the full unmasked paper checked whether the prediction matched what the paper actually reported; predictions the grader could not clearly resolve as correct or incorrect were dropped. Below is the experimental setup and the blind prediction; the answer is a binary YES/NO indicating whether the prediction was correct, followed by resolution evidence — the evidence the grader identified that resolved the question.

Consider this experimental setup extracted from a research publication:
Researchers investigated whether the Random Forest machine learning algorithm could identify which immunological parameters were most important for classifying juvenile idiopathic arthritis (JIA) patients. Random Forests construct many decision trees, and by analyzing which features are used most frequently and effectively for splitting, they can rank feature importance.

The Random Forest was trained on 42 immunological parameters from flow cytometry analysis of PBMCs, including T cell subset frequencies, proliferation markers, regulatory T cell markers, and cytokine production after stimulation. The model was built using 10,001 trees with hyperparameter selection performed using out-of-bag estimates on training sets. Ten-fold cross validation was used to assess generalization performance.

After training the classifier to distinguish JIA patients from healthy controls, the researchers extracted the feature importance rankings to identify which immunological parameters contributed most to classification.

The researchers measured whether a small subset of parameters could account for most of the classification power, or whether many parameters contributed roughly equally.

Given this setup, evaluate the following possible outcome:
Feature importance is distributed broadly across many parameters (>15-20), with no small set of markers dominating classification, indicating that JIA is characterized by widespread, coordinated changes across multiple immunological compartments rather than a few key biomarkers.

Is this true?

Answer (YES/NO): NO